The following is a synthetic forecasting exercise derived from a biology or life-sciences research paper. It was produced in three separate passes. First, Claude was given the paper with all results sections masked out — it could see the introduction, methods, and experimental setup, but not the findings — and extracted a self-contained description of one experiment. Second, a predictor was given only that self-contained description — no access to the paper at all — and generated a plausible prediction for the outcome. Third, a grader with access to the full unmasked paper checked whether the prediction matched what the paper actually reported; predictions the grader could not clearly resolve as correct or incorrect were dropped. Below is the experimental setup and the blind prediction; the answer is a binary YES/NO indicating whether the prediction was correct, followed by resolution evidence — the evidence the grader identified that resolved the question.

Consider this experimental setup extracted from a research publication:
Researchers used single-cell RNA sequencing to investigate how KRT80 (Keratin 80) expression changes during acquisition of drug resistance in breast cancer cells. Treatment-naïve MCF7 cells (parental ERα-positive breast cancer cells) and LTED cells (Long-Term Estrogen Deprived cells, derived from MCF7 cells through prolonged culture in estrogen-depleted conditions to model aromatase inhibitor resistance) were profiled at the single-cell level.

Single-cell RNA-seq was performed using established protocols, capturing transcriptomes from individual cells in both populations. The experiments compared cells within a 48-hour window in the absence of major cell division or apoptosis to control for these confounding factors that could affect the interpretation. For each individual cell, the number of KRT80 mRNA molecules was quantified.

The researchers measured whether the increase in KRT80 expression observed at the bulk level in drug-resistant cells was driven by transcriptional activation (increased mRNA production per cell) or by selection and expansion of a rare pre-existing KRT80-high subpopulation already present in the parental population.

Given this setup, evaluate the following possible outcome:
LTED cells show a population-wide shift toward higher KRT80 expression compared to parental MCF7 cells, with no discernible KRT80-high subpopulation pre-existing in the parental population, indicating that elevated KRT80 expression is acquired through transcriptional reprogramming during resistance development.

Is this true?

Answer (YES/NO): YES